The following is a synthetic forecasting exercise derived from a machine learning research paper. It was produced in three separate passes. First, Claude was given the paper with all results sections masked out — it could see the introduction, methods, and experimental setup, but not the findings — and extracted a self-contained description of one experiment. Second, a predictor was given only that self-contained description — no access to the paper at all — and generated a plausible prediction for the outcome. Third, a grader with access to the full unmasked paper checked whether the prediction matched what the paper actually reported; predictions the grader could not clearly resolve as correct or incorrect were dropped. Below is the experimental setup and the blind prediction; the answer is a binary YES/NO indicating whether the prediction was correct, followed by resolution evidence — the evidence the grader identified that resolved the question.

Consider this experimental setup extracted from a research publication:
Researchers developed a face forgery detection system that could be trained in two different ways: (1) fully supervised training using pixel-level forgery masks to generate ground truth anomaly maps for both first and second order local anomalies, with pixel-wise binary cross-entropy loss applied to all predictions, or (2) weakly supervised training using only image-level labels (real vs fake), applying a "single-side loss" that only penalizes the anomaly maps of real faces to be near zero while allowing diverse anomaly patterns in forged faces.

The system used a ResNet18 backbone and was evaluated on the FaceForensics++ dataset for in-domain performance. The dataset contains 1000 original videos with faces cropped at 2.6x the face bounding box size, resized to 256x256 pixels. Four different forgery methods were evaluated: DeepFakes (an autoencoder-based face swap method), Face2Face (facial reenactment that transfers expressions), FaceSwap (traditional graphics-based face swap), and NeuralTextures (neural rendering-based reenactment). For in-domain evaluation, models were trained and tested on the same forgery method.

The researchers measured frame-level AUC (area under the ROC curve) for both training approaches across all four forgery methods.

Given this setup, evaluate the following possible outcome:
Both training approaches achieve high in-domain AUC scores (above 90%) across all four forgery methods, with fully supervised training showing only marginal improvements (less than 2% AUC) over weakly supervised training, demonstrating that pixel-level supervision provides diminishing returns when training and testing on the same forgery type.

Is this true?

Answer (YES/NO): NO